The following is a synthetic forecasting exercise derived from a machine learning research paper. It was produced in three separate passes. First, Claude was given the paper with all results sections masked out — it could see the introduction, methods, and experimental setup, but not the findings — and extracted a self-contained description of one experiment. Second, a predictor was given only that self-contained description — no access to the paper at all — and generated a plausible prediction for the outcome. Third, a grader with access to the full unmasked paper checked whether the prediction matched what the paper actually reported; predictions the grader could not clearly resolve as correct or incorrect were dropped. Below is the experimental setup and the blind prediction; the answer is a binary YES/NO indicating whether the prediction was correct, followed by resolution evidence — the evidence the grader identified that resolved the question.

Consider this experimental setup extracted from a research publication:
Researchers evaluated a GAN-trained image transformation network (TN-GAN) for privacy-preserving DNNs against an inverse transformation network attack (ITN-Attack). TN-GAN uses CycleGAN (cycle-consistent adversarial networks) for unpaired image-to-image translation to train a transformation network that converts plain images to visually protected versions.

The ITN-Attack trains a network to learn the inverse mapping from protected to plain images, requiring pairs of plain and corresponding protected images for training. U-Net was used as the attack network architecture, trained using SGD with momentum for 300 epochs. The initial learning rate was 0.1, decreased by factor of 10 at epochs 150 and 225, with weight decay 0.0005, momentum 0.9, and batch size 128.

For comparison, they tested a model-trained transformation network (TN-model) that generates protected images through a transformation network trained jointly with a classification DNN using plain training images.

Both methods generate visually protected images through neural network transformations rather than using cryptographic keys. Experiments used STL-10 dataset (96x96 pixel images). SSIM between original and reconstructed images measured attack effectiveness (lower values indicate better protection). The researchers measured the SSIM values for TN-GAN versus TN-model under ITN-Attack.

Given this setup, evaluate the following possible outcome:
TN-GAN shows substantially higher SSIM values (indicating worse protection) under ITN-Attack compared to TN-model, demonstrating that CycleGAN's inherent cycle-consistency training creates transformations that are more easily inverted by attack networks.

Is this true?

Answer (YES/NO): YES